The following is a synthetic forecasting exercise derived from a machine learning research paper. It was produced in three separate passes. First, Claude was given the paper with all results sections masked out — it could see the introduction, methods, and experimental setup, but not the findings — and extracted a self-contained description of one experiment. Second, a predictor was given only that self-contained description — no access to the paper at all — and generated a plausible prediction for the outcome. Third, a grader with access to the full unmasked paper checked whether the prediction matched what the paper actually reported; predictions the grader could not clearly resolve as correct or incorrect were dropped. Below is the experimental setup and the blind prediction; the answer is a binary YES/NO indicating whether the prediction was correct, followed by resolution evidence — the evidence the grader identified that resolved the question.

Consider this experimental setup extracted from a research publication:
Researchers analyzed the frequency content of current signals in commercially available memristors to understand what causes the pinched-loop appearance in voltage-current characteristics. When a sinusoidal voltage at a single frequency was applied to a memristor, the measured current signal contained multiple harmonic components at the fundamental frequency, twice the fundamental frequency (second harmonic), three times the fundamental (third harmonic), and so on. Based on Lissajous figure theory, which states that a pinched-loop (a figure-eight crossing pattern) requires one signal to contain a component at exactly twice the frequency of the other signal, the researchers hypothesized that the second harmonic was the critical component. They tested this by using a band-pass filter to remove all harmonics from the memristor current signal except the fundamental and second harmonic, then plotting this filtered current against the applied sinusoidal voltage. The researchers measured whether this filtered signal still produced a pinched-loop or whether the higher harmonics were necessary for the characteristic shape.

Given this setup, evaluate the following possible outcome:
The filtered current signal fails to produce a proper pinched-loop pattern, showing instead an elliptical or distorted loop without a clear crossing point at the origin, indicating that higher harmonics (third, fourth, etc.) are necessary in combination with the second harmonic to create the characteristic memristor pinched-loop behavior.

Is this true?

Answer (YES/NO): NO